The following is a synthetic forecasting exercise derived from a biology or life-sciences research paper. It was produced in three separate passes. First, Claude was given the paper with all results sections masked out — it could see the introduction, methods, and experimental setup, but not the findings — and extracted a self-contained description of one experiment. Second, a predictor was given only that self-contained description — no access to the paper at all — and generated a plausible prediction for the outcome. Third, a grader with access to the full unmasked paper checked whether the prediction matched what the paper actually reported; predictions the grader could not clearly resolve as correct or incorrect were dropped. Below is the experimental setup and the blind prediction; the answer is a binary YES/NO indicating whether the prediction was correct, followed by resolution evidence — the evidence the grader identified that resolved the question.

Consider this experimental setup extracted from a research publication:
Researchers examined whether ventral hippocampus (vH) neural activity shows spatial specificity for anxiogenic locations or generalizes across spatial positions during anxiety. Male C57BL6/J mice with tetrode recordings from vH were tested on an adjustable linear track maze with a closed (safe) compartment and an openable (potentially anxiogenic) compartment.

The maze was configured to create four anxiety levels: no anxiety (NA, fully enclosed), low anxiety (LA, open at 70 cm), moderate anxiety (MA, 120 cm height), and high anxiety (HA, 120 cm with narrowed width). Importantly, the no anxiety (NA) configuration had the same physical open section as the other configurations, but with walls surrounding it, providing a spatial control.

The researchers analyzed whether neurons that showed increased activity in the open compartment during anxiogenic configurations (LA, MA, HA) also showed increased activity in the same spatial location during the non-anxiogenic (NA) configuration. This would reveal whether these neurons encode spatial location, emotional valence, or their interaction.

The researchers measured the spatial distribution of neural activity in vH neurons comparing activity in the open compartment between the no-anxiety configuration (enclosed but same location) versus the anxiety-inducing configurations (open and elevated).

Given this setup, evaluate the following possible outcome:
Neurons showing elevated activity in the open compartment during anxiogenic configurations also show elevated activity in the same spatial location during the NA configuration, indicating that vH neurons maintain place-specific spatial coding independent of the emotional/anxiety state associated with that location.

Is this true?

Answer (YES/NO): NO